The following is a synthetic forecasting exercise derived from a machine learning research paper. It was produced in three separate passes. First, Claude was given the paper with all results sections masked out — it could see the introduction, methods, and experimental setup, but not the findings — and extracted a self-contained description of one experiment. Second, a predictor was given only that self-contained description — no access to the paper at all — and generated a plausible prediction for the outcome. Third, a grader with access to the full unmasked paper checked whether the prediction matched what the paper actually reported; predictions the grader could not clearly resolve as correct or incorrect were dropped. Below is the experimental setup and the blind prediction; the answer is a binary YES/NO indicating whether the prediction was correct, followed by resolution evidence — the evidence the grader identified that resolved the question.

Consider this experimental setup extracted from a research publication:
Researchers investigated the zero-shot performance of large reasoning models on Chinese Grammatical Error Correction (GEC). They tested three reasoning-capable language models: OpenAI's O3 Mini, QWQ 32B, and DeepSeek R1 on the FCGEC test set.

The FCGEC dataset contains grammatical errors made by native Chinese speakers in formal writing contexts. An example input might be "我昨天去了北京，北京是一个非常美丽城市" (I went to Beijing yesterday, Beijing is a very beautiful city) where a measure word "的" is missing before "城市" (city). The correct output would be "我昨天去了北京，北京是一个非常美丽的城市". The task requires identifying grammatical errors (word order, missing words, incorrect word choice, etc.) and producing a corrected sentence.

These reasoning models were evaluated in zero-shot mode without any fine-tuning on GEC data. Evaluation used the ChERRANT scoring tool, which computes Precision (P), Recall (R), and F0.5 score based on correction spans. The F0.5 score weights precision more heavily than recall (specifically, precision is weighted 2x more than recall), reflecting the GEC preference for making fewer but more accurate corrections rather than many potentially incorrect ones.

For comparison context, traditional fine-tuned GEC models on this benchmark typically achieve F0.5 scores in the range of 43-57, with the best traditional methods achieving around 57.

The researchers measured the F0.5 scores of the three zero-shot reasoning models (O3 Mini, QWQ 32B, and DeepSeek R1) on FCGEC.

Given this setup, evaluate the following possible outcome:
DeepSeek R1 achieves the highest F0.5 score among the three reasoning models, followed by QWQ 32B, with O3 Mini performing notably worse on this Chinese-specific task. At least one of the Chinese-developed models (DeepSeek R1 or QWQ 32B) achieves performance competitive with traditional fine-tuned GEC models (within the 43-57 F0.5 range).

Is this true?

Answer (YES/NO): NO